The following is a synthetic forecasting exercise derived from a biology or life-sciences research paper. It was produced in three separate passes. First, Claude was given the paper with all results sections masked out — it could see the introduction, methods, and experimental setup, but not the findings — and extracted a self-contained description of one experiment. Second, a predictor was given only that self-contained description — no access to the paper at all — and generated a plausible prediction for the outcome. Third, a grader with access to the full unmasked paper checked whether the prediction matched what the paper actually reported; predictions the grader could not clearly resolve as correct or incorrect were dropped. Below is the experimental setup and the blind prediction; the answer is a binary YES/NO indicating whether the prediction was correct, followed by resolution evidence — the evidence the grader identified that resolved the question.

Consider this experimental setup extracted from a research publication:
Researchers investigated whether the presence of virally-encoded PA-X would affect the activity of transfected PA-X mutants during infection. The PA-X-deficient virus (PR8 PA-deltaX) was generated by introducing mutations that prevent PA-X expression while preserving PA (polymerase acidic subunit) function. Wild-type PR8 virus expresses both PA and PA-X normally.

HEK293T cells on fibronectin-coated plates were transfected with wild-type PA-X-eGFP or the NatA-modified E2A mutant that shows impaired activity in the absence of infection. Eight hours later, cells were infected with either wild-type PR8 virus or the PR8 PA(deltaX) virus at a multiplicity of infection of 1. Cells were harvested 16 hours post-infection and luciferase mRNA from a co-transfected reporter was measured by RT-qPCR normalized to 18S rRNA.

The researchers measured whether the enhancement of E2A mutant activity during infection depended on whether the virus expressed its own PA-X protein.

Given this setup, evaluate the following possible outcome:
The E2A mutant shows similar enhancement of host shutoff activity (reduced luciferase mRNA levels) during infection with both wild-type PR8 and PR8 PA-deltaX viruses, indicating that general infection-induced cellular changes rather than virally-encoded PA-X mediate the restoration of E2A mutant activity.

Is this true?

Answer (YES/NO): YES